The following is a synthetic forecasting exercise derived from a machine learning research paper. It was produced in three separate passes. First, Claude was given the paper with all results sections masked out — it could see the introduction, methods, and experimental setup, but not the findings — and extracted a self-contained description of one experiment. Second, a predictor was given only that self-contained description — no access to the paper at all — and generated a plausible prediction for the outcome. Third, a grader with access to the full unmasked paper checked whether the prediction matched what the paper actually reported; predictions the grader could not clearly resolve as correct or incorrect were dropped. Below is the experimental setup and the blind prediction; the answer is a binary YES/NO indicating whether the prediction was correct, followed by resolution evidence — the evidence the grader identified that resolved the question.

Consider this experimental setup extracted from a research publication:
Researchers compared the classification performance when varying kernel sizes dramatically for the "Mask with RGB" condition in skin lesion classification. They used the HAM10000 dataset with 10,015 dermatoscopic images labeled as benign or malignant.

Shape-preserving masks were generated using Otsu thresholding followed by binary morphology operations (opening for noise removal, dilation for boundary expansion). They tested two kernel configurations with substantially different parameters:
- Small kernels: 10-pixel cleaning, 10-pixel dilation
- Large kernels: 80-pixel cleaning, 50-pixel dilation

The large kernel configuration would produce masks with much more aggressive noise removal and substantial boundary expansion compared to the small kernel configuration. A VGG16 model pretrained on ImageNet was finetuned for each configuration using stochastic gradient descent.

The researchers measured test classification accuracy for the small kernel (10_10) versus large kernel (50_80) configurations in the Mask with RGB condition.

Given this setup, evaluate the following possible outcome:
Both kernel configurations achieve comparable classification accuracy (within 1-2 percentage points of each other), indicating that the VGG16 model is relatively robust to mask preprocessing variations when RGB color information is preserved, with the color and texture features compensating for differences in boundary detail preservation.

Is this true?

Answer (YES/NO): YES